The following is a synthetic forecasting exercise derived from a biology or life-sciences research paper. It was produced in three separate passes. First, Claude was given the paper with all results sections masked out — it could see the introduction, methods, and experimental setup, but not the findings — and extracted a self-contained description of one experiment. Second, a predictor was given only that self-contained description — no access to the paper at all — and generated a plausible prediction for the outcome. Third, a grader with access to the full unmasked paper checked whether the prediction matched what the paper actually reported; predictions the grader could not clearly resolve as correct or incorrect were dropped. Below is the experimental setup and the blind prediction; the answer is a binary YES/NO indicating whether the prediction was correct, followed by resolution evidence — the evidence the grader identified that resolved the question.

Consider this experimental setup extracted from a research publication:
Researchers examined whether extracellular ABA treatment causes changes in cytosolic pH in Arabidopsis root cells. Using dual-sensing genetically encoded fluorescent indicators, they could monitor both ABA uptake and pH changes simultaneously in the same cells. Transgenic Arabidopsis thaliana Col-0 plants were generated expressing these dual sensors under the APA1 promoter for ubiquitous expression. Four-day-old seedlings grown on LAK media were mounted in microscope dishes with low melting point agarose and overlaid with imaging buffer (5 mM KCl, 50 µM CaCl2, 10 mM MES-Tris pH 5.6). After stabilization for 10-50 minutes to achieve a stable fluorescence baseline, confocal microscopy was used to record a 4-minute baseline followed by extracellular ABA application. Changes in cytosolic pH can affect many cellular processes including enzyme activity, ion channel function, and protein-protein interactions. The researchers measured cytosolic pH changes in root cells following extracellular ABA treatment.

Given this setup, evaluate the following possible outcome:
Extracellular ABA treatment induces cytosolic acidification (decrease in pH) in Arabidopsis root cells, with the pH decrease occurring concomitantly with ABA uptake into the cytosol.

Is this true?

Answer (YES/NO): NO